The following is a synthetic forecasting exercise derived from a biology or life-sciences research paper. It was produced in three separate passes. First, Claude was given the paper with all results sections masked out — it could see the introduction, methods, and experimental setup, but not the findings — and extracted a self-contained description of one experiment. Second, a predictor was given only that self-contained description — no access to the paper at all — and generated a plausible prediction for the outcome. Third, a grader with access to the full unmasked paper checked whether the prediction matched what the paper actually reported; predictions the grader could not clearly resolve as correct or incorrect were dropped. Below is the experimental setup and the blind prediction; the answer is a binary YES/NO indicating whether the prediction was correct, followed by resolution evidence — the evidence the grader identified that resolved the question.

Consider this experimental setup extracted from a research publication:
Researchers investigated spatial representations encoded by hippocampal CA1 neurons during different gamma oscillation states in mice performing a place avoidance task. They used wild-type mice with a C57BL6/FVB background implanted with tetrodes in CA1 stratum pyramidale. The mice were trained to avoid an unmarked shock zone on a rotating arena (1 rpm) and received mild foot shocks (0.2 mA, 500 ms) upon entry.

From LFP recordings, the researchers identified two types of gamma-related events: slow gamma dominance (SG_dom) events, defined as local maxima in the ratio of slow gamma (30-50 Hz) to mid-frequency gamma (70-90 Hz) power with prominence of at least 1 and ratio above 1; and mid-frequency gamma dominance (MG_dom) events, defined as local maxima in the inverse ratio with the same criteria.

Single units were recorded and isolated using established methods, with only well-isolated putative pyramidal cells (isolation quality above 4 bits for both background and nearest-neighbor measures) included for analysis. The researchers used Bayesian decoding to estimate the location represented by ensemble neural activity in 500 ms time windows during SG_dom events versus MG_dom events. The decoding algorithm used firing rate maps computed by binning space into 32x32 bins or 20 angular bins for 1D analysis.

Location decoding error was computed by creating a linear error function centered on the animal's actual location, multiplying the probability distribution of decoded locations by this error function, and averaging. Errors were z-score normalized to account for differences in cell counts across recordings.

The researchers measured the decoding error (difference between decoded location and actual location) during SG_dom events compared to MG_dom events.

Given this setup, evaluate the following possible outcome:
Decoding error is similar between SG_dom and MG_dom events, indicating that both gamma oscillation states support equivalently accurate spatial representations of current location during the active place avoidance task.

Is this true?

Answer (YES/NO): NO